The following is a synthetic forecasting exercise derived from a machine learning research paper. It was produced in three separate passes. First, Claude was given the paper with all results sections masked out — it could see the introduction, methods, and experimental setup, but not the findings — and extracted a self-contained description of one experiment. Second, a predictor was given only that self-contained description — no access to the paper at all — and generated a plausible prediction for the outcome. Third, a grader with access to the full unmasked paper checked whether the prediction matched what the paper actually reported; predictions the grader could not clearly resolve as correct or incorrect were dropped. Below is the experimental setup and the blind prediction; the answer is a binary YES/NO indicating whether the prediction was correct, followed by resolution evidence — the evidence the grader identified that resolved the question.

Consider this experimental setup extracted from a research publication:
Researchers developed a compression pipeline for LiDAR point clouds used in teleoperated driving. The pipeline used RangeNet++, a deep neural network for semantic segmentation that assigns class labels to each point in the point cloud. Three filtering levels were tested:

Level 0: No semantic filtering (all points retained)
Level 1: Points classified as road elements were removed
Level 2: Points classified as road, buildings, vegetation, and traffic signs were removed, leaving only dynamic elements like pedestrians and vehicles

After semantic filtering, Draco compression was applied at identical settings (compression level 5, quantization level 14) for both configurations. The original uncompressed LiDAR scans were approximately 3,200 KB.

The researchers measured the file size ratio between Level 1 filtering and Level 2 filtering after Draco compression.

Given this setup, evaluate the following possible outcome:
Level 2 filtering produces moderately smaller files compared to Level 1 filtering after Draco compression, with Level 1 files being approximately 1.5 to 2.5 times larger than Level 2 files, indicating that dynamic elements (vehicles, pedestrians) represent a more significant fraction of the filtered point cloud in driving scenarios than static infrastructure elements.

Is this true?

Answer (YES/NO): NO